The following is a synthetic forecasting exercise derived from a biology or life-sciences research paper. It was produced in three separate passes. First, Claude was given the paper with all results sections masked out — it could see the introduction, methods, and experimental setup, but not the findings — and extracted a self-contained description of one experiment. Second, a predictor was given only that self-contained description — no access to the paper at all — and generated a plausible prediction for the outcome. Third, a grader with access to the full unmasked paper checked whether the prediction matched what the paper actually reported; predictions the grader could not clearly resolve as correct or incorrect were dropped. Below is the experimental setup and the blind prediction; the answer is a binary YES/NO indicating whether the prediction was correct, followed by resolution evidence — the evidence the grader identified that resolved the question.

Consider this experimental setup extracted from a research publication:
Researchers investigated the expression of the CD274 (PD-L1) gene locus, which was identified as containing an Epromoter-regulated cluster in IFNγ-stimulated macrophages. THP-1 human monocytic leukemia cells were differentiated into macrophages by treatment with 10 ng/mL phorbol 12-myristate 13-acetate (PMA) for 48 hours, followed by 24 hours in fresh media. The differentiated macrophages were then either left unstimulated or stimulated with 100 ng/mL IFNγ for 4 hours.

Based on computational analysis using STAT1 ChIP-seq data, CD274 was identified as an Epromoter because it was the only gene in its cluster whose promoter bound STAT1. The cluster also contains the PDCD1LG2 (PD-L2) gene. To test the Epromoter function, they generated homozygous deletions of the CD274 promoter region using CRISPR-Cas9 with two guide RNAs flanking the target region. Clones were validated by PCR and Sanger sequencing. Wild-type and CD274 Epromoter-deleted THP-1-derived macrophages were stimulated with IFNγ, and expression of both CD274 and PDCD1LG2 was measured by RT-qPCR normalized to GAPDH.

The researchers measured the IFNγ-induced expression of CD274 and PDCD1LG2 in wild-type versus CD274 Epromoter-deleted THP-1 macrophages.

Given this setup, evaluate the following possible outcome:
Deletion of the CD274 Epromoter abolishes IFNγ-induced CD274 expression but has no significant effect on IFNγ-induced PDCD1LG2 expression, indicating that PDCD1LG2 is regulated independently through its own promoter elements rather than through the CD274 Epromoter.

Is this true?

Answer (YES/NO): NO